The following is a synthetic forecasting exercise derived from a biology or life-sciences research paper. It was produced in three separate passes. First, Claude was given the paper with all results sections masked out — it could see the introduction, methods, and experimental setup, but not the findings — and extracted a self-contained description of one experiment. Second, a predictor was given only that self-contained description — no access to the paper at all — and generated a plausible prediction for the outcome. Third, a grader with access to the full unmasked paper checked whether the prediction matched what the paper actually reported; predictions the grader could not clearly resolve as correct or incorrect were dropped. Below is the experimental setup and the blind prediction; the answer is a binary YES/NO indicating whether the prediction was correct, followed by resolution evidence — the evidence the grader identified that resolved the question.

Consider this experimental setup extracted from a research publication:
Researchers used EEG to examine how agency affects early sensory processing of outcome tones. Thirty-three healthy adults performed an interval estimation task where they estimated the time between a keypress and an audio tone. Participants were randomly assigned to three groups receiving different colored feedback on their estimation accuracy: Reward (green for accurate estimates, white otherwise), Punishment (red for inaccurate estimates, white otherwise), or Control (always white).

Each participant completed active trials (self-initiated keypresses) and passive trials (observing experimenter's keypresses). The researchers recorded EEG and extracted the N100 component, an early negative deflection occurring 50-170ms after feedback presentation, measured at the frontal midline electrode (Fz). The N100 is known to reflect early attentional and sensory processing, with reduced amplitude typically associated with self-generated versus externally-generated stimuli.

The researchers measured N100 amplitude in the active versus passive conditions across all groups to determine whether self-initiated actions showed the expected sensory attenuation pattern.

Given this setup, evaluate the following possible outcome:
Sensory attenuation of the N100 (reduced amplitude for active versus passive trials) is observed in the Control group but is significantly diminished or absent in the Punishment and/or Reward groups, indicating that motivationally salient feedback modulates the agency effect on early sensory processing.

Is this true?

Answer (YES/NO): NO